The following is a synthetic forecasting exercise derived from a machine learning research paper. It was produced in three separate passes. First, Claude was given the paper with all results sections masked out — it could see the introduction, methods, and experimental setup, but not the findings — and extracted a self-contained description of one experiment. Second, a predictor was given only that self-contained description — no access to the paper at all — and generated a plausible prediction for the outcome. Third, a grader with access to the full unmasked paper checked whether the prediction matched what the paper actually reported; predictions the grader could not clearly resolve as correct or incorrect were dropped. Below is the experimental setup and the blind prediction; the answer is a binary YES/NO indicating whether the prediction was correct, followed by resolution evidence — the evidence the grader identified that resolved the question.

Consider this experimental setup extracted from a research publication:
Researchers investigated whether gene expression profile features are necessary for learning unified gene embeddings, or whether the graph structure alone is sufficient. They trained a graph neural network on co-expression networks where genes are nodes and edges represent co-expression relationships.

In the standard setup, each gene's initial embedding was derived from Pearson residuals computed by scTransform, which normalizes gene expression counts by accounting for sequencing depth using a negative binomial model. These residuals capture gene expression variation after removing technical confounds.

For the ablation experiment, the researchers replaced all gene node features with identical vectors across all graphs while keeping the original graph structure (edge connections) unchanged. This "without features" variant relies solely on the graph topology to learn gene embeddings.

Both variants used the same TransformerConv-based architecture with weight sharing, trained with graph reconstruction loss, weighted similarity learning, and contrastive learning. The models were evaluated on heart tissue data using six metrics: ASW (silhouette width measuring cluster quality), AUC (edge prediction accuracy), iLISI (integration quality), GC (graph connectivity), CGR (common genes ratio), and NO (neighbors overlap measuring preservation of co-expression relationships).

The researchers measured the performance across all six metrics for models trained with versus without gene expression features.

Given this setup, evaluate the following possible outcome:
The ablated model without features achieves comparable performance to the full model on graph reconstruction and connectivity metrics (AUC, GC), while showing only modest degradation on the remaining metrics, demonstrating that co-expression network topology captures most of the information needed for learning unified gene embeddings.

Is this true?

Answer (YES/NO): NO